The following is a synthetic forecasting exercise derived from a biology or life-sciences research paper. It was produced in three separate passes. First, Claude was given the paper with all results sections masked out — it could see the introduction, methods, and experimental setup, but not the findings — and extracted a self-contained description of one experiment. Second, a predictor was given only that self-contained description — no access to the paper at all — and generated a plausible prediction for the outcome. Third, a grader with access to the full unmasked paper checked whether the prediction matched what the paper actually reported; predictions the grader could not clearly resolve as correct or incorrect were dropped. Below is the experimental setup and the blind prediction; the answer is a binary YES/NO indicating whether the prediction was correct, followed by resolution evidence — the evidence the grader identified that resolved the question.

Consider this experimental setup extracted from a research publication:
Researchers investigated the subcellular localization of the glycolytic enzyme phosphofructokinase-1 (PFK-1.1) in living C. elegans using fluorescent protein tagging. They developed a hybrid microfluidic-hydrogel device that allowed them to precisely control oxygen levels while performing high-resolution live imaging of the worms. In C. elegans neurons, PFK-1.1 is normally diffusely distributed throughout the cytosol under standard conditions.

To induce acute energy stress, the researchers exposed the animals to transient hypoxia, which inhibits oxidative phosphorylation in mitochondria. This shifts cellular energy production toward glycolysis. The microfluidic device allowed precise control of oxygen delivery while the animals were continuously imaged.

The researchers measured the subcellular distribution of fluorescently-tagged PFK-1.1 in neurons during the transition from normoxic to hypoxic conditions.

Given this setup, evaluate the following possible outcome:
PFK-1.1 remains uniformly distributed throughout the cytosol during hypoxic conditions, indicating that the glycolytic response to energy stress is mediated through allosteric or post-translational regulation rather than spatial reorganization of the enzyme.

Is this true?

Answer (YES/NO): NO